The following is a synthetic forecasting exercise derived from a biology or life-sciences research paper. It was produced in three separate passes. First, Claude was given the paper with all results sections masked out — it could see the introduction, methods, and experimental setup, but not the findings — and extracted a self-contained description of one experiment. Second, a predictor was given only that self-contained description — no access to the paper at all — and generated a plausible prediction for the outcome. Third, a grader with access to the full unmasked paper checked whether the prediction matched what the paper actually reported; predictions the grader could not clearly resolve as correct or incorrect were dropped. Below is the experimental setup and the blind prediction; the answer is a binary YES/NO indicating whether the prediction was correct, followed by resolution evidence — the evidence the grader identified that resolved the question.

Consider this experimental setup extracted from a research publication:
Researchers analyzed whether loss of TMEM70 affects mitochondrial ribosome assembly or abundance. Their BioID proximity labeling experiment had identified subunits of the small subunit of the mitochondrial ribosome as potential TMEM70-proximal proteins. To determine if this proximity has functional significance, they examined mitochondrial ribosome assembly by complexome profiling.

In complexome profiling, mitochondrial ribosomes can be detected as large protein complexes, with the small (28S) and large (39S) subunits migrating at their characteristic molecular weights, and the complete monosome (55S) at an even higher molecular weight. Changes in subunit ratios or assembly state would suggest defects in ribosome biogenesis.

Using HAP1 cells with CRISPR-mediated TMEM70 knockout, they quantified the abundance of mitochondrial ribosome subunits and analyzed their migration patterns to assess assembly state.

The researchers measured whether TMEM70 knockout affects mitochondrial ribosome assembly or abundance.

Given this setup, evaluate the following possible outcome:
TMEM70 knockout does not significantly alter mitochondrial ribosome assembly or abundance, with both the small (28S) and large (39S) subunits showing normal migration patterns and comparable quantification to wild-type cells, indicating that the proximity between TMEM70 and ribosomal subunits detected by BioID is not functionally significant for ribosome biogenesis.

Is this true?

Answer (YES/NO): NO